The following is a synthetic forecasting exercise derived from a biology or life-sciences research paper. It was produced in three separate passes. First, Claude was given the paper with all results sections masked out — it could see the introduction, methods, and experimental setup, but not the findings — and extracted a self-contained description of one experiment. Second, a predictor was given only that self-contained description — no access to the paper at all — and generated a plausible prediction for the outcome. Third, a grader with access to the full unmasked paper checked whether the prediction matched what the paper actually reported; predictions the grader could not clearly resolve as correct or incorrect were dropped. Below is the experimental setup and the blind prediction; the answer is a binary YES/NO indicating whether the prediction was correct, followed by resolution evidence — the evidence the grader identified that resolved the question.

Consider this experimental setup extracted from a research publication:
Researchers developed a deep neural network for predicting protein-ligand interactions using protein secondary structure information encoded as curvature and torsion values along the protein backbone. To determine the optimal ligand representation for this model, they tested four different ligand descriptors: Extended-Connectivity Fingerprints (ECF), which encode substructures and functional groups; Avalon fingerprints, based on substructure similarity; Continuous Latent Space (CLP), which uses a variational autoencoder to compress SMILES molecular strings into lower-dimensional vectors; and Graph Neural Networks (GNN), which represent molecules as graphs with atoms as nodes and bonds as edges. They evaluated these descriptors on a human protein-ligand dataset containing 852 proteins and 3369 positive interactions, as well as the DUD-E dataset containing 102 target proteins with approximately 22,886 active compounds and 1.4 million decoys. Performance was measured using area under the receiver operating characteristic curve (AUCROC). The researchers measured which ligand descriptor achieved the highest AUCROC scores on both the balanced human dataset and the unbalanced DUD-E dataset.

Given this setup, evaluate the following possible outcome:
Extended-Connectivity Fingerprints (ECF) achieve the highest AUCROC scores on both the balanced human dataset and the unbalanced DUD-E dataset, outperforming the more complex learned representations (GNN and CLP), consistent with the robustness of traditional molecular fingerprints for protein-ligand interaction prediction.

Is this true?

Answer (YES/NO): YES